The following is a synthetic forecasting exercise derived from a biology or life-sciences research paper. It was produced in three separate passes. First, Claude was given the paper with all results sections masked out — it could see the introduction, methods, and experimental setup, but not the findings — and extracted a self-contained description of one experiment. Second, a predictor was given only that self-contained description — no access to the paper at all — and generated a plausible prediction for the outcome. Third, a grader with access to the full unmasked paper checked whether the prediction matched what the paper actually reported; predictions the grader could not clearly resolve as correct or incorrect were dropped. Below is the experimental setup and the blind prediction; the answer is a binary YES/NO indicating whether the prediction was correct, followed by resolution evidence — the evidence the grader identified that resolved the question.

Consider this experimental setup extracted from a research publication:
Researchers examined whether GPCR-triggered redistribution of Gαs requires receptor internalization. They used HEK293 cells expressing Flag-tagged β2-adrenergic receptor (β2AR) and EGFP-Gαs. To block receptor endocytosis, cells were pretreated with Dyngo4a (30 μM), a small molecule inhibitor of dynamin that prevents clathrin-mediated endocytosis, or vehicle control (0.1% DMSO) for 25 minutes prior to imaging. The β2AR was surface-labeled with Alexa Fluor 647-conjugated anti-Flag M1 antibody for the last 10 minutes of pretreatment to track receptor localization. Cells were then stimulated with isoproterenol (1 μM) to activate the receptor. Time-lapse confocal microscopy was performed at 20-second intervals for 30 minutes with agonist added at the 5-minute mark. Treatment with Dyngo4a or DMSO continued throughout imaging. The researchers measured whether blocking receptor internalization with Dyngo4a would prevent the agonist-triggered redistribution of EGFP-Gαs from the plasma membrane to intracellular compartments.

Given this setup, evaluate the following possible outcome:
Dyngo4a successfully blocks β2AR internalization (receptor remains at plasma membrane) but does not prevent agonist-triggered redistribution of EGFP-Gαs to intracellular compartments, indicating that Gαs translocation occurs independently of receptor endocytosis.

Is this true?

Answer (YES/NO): YES